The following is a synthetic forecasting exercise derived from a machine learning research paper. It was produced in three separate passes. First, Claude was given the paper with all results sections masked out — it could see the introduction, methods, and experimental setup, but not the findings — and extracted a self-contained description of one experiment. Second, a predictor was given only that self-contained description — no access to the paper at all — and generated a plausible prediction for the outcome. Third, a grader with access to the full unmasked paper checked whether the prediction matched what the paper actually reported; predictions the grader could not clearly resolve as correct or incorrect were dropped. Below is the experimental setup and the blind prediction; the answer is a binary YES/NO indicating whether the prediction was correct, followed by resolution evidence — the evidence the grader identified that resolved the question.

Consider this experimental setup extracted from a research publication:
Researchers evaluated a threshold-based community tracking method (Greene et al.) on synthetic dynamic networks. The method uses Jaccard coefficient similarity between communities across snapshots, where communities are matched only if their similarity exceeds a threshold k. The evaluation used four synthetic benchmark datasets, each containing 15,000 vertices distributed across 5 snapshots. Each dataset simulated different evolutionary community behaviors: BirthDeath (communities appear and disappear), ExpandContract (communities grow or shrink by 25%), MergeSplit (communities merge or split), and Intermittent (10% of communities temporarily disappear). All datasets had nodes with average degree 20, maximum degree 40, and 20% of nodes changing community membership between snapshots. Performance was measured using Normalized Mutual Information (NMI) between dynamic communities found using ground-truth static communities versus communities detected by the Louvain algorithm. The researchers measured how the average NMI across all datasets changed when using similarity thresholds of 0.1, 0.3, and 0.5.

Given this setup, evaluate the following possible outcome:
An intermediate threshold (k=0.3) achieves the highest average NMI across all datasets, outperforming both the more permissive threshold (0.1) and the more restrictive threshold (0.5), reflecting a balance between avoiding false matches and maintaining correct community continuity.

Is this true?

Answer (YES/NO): NO